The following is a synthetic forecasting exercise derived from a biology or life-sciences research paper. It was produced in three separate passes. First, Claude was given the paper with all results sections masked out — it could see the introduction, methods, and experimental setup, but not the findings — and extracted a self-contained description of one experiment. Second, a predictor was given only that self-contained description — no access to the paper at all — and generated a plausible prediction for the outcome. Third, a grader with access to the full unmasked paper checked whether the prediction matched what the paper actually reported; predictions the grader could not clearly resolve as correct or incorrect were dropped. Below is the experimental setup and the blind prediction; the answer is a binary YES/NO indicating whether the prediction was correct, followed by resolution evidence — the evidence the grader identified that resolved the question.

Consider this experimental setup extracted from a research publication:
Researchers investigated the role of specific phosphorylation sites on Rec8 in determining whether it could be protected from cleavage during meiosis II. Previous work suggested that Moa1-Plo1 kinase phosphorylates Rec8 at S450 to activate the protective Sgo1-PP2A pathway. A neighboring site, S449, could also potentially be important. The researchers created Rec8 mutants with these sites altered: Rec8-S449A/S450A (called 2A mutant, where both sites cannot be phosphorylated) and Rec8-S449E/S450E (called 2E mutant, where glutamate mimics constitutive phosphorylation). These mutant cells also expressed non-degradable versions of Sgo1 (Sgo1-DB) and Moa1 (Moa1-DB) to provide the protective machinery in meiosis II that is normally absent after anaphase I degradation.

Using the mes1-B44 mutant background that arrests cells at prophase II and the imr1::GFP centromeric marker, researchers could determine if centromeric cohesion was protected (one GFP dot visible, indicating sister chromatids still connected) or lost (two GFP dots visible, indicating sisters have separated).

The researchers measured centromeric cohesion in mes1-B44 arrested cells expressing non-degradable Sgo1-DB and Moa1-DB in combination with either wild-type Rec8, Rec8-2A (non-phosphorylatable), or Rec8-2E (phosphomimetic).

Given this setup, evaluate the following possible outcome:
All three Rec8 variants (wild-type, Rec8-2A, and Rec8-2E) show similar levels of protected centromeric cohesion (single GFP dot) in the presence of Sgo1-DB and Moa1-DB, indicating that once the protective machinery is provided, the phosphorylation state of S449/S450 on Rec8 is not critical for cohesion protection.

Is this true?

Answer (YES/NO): NO